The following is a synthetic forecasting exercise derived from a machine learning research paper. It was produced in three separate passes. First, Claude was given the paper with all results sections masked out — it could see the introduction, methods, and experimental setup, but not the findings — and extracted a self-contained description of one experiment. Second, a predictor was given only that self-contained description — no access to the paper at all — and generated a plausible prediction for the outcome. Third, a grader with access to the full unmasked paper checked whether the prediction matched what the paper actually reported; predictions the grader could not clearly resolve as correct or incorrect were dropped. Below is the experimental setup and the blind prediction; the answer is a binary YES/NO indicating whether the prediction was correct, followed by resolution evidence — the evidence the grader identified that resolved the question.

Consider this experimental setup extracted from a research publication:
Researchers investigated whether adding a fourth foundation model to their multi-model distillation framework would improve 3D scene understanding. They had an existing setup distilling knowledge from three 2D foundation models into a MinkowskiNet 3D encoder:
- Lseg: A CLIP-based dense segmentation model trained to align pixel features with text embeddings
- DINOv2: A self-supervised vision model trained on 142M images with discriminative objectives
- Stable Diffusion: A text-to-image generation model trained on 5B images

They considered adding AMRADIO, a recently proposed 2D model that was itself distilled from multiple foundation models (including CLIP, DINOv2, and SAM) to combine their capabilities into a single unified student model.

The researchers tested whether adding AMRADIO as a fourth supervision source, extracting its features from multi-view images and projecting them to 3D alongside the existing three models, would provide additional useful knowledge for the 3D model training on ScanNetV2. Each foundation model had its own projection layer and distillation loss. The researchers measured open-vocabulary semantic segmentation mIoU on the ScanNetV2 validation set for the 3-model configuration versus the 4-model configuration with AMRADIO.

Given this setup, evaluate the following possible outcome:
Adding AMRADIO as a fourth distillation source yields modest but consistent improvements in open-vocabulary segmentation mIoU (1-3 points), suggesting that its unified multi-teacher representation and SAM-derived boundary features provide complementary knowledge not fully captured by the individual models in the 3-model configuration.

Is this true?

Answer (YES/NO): NO